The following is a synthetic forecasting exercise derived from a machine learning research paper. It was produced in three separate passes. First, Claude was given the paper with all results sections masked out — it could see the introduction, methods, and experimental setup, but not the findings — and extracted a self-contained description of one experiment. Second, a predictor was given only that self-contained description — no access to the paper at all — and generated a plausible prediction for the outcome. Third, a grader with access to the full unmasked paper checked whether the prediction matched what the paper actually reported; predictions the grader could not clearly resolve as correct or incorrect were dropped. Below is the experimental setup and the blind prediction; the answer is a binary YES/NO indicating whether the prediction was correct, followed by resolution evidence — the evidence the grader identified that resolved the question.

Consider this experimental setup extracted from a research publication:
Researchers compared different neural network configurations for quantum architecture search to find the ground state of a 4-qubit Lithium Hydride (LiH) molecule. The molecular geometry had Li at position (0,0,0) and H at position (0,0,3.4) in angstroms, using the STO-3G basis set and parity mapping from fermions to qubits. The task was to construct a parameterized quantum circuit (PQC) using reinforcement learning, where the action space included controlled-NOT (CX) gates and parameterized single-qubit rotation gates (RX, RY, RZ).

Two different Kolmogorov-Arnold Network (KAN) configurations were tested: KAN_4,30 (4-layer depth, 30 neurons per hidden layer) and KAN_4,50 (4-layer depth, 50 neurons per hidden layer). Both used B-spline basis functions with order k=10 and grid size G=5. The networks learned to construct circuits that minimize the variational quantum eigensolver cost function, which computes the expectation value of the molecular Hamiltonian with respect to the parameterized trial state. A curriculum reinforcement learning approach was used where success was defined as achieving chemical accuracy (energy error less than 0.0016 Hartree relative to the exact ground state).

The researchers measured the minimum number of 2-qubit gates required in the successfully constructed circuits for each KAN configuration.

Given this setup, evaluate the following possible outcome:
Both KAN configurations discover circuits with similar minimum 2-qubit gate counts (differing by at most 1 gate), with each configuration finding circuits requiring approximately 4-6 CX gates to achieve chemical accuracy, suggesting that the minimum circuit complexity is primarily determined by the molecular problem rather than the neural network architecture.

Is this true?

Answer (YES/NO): NO